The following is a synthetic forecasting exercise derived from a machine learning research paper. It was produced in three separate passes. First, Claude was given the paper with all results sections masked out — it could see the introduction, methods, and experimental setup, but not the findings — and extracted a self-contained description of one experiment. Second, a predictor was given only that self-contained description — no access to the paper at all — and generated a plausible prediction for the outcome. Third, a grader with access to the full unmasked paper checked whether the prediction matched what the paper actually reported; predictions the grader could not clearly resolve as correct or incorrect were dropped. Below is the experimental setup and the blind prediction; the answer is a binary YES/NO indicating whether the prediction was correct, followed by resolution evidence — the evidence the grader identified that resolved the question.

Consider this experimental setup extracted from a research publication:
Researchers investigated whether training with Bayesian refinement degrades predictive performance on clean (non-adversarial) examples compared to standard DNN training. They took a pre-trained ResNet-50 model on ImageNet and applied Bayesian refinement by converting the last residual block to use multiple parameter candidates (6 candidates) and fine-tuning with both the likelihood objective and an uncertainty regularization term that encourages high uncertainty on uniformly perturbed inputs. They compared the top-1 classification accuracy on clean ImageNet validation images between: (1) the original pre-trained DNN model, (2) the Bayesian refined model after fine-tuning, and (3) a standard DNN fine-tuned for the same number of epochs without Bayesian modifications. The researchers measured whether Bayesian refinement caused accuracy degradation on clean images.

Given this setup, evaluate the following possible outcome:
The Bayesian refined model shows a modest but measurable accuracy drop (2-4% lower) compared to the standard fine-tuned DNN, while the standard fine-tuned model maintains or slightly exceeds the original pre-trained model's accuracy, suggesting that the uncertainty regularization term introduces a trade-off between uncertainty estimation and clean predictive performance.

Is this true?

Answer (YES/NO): NO